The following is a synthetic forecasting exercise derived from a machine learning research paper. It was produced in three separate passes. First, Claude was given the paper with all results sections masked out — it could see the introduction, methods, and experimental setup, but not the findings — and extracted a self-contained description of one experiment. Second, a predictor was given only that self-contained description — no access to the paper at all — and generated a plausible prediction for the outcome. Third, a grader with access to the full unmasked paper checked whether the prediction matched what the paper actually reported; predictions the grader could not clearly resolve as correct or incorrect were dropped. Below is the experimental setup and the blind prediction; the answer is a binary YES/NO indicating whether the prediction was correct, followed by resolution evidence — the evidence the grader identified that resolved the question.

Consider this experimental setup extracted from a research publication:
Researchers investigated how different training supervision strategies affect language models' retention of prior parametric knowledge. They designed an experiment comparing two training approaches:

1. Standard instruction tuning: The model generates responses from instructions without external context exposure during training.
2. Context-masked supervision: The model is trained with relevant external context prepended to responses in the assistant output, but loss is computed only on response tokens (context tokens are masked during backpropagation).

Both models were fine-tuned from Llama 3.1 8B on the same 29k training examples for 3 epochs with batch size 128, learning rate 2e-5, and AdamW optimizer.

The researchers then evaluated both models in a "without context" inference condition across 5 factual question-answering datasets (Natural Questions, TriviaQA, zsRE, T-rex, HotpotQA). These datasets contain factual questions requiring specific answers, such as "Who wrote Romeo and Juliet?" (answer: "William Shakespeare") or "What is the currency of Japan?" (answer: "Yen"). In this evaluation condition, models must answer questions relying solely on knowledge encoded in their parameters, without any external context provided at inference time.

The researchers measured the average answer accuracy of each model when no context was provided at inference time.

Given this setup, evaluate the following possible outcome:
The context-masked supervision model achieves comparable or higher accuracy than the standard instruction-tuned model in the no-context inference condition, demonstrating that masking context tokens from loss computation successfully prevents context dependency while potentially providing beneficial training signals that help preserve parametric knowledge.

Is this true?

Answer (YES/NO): NO